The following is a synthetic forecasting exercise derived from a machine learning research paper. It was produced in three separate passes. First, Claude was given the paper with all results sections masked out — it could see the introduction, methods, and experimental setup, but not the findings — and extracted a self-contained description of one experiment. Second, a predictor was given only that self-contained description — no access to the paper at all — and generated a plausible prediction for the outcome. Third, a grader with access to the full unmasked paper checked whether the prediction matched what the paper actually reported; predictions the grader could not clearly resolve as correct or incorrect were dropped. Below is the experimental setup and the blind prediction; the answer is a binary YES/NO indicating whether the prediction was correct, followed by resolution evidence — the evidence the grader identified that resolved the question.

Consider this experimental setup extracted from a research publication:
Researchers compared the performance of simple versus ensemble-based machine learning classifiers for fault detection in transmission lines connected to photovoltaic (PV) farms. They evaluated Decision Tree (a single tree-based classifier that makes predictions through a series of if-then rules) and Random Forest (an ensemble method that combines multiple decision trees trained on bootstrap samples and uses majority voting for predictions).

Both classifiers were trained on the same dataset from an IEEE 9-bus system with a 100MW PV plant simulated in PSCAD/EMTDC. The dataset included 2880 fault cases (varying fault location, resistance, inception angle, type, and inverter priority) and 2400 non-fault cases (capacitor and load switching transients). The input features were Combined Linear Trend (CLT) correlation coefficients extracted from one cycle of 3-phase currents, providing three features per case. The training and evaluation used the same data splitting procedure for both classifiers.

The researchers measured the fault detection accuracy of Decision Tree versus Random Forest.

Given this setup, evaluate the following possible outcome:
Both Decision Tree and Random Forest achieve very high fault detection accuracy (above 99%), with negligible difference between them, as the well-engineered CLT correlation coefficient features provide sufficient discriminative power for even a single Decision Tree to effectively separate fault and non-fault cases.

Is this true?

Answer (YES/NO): NO